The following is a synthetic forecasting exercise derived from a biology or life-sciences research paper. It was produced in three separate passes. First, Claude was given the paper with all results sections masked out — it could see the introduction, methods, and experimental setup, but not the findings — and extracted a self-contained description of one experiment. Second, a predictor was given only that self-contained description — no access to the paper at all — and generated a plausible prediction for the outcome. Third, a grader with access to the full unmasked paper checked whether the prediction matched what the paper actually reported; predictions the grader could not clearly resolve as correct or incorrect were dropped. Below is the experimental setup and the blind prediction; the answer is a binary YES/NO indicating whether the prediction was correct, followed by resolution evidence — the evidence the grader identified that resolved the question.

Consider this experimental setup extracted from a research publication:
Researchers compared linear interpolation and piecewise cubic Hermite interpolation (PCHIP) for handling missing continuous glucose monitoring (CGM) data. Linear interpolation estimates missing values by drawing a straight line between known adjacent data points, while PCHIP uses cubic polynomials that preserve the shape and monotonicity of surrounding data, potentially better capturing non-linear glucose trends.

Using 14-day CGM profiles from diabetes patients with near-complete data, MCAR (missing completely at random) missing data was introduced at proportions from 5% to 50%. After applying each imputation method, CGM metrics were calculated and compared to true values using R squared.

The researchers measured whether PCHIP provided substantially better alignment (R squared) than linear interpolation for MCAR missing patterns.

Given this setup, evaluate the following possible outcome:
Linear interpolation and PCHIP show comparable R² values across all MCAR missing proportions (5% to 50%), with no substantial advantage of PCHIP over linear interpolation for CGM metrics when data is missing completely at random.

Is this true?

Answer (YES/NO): YES